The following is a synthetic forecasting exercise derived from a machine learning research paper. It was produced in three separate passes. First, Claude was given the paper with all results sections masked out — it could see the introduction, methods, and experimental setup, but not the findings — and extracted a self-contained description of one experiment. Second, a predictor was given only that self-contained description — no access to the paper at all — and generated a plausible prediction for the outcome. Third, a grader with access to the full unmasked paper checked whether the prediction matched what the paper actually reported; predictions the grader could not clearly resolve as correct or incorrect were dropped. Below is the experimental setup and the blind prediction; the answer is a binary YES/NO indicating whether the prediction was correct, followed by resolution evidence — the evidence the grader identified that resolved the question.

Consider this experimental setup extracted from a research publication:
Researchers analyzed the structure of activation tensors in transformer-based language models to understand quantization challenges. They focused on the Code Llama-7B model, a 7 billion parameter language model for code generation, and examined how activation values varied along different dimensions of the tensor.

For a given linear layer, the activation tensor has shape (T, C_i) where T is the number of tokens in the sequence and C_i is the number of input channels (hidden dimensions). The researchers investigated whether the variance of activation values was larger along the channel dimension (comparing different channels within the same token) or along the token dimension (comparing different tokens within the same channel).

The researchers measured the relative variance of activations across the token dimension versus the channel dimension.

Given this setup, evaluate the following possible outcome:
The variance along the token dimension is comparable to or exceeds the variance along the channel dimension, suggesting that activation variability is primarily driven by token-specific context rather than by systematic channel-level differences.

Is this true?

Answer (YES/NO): NO